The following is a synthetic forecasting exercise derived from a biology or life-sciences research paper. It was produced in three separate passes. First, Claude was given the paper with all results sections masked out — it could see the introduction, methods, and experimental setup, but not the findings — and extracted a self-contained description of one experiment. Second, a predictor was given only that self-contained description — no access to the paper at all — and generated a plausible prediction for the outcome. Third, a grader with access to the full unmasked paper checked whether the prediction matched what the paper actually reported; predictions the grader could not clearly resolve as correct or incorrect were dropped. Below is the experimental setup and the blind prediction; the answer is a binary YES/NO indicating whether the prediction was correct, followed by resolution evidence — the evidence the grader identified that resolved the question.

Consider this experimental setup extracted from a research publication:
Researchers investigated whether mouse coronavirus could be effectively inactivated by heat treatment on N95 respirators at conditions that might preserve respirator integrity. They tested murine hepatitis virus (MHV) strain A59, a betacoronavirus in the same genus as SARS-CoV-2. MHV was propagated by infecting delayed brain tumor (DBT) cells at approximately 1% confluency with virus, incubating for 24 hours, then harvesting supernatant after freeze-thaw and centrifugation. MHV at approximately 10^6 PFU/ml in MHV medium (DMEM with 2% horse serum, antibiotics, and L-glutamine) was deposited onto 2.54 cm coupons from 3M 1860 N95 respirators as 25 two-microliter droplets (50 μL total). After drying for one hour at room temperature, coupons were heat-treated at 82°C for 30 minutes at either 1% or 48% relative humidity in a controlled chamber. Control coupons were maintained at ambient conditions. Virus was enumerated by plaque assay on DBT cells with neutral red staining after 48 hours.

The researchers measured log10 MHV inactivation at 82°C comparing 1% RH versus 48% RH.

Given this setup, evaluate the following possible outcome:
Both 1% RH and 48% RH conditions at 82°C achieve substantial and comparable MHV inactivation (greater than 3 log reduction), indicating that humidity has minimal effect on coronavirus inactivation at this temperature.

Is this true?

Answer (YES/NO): NO